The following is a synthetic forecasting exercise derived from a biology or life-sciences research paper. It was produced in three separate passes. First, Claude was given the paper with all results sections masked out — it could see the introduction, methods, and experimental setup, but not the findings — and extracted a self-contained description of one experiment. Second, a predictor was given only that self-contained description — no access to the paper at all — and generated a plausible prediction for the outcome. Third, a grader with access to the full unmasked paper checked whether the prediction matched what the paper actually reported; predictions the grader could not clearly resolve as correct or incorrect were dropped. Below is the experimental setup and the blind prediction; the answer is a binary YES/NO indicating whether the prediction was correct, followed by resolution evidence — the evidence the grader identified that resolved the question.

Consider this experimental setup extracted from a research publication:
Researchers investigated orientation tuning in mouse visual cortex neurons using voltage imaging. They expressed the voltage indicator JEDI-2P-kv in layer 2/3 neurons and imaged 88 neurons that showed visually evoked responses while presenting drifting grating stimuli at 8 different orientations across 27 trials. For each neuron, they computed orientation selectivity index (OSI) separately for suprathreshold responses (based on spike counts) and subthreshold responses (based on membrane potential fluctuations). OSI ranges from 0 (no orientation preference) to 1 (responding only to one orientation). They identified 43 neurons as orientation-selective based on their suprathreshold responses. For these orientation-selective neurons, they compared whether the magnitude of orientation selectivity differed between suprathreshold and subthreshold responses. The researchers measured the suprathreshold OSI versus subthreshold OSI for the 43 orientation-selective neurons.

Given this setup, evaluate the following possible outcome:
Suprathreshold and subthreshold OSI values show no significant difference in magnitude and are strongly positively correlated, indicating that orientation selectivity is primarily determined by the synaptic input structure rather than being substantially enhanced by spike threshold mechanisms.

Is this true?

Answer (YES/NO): NO